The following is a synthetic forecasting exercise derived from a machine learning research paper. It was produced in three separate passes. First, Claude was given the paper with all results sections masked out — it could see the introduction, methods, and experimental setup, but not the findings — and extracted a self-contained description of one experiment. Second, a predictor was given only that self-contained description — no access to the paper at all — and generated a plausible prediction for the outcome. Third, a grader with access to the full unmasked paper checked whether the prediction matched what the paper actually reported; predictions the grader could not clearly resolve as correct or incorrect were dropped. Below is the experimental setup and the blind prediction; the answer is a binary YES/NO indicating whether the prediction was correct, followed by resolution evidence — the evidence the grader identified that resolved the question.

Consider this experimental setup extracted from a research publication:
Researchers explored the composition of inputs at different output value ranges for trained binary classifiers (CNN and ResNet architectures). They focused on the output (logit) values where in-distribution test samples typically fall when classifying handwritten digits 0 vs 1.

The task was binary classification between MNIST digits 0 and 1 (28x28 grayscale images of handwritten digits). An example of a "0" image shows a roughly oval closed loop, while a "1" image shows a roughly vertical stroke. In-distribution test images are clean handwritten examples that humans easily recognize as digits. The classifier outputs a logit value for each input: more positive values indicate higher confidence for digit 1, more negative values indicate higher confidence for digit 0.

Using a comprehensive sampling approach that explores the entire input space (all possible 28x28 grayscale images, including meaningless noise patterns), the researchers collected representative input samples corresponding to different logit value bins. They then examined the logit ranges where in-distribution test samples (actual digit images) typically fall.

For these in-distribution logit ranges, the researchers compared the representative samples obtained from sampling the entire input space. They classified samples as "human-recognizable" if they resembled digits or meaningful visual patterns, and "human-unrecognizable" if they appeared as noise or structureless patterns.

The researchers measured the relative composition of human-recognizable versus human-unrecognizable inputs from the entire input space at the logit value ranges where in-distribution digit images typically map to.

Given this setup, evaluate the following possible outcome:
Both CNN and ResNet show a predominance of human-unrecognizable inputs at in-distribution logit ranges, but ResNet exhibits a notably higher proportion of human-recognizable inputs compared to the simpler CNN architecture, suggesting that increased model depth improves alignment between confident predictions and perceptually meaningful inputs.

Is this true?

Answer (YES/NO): NO